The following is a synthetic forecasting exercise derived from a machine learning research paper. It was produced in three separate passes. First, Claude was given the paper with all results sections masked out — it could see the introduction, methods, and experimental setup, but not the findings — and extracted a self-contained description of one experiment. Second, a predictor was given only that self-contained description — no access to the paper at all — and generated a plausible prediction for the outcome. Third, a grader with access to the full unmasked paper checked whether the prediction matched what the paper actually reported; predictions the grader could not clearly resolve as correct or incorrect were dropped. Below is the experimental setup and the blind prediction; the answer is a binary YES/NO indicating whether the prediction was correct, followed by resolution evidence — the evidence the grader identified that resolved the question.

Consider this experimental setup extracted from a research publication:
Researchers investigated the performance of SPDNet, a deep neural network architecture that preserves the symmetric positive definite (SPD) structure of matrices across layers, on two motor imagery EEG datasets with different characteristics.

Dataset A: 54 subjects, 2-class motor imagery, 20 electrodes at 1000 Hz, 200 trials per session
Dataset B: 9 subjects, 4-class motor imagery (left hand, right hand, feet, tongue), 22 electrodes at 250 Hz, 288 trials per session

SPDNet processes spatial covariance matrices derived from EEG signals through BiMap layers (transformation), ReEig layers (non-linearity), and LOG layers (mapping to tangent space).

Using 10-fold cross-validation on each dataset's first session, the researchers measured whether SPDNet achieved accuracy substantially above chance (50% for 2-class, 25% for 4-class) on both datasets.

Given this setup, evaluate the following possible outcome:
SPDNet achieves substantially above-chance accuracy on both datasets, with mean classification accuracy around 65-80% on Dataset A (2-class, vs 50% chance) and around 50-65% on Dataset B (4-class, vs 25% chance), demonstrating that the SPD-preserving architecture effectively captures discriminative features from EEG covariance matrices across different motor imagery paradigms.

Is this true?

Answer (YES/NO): NO